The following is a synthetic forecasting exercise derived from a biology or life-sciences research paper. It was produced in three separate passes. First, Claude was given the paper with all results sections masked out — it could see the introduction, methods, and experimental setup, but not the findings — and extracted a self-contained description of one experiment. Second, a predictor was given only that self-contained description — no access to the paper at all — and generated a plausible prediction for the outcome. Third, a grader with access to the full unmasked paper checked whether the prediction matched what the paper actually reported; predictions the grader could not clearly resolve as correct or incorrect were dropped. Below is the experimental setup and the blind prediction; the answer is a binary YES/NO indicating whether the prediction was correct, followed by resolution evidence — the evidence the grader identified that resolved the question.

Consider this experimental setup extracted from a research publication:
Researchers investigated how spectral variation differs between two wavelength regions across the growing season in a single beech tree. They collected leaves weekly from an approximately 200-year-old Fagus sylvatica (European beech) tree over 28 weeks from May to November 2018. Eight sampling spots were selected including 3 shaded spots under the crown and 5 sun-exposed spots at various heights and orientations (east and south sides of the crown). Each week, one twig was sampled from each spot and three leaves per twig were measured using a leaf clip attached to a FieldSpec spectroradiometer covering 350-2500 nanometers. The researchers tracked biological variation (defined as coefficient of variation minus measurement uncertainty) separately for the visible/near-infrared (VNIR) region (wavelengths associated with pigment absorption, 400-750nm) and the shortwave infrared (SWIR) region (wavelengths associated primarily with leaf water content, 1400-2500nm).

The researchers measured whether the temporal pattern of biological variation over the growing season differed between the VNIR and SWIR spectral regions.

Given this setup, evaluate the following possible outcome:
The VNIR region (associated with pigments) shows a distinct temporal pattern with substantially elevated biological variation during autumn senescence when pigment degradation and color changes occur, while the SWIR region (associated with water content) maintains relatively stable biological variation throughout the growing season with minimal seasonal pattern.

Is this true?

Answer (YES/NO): YES